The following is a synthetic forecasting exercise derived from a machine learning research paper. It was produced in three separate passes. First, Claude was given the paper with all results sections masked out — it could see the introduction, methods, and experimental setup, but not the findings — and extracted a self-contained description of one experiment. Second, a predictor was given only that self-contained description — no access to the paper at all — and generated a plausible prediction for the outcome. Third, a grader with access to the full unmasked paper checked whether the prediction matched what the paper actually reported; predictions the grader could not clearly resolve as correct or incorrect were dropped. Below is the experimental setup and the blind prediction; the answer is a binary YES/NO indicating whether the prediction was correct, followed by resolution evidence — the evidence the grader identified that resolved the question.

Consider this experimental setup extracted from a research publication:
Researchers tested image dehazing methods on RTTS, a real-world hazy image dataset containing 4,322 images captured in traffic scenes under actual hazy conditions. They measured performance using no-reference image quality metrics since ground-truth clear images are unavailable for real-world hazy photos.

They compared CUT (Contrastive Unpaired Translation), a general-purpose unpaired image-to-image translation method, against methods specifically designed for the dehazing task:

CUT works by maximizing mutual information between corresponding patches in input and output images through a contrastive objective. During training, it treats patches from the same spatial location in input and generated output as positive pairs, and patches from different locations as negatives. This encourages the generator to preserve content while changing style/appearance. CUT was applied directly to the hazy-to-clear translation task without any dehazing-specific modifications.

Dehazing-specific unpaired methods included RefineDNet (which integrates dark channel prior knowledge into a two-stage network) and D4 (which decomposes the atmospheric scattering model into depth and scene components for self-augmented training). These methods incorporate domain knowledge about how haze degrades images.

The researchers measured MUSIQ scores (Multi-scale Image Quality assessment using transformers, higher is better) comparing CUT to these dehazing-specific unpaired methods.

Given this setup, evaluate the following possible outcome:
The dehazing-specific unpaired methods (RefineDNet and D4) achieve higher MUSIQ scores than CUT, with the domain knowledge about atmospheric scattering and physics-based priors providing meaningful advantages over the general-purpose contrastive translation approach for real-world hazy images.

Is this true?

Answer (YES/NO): NO